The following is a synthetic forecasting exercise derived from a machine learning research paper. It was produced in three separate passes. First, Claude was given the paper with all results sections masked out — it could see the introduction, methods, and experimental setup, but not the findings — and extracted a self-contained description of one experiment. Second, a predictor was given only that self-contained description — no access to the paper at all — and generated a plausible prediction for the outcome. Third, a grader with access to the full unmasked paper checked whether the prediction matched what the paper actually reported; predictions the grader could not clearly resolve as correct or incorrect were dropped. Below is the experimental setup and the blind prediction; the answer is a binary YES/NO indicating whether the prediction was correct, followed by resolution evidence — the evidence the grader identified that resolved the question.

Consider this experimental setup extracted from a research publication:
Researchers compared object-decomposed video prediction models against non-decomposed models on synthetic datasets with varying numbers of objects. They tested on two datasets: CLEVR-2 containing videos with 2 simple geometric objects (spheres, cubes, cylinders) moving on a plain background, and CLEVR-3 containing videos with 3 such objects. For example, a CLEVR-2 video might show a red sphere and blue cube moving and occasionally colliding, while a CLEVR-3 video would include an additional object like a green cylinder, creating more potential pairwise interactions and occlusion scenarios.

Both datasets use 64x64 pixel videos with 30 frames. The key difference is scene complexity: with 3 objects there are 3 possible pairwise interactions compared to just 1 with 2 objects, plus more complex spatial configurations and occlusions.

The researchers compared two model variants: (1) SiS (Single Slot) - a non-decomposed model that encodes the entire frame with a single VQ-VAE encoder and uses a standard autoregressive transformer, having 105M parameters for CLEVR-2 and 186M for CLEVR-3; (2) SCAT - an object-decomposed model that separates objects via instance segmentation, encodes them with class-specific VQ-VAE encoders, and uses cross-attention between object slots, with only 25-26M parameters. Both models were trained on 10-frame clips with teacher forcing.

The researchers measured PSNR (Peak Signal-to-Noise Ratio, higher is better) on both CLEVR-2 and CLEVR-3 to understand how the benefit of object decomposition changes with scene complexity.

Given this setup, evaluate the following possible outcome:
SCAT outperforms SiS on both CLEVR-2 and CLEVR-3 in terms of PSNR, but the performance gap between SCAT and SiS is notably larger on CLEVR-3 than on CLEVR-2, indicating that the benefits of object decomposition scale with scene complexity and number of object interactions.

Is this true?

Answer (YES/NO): NO